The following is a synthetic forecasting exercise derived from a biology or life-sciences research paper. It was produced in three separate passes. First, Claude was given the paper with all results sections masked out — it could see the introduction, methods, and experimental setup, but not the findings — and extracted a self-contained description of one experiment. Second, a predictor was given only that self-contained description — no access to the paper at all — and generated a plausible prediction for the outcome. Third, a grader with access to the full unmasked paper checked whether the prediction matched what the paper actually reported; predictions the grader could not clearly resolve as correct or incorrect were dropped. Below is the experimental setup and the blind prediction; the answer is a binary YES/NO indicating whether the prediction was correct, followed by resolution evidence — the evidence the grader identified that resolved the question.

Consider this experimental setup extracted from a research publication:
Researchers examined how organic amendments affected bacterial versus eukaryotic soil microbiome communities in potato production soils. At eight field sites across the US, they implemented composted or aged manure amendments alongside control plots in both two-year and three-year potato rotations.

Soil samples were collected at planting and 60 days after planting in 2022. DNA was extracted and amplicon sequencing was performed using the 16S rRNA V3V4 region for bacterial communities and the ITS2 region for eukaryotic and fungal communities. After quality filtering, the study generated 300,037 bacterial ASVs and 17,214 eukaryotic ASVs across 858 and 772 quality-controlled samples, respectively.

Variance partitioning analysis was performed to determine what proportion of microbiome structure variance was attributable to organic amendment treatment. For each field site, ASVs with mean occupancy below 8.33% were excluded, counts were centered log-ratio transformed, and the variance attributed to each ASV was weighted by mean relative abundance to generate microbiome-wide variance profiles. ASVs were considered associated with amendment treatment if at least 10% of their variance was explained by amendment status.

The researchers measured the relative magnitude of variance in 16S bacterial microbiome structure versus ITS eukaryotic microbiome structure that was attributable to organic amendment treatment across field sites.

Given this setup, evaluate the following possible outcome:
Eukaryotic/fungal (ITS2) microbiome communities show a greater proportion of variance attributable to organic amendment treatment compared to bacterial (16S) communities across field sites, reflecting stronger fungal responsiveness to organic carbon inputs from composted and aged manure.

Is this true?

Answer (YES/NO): YES